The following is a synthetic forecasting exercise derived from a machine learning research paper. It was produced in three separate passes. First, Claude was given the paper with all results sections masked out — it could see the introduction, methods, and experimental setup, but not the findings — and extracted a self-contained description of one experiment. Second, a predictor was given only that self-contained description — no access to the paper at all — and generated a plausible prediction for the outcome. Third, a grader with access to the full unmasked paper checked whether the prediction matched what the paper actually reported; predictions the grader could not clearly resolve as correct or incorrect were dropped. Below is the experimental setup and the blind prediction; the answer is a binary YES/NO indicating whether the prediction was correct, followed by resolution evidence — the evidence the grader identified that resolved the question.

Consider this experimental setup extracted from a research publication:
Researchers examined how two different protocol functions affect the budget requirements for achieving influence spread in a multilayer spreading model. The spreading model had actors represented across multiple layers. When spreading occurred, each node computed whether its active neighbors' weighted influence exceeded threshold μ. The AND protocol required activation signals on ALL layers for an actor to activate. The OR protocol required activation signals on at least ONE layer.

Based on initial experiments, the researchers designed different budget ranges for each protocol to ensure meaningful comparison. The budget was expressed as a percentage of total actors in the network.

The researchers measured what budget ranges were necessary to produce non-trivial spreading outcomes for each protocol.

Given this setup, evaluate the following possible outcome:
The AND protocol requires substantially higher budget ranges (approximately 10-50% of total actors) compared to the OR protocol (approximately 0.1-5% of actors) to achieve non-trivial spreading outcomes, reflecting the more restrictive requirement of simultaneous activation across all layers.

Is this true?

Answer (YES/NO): NO